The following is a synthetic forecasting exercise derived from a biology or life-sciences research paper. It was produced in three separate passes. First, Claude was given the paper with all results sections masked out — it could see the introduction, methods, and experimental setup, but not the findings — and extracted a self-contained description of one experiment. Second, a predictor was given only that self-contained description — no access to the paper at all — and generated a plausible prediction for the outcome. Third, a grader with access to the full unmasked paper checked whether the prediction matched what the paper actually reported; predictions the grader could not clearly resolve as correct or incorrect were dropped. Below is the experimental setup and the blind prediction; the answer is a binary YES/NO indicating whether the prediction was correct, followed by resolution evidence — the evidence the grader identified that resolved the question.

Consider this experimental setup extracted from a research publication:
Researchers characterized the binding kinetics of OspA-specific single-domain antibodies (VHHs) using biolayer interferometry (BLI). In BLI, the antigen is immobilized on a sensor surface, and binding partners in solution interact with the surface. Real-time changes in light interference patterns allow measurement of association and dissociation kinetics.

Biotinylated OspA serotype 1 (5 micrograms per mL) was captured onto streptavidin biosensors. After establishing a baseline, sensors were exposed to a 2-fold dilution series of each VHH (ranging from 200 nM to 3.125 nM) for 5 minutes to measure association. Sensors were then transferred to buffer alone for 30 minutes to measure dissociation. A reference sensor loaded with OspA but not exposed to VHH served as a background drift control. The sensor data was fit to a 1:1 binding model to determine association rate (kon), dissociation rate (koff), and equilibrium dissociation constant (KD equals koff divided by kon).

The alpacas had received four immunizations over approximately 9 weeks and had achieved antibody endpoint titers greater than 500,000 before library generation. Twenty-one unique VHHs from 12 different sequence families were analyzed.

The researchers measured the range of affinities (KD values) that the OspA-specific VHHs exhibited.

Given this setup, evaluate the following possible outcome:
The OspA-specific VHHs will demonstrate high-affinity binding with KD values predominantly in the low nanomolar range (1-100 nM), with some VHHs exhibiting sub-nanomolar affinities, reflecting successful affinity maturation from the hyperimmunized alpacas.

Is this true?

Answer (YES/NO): NO